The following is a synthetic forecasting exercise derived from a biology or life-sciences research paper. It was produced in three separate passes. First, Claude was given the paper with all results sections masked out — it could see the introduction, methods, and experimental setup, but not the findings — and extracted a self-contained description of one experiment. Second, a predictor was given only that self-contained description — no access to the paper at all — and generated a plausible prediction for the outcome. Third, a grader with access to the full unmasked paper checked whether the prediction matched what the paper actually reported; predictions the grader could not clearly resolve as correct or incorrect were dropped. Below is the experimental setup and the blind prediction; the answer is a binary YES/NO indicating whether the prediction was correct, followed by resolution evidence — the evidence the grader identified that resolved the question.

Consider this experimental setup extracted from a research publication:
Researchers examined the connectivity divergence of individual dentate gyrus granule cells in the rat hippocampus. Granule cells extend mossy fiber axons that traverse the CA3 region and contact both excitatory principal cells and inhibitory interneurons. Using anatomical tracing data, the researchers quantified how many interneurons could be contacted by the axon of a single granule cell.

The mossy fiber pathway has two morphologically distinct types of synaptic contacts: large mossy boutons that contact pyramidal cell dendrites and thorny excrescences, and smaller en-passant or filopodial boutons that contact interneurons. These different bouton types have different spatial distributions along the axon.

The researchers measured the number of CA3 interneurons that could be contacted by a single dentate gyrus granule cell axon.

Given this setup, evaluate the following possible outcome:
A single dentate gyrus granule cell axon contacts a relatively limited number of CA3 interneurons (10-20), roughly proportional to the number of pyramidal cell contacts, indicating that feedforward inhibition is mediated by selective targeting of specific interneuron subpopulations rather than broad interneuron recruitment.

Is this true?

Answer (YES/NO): NO